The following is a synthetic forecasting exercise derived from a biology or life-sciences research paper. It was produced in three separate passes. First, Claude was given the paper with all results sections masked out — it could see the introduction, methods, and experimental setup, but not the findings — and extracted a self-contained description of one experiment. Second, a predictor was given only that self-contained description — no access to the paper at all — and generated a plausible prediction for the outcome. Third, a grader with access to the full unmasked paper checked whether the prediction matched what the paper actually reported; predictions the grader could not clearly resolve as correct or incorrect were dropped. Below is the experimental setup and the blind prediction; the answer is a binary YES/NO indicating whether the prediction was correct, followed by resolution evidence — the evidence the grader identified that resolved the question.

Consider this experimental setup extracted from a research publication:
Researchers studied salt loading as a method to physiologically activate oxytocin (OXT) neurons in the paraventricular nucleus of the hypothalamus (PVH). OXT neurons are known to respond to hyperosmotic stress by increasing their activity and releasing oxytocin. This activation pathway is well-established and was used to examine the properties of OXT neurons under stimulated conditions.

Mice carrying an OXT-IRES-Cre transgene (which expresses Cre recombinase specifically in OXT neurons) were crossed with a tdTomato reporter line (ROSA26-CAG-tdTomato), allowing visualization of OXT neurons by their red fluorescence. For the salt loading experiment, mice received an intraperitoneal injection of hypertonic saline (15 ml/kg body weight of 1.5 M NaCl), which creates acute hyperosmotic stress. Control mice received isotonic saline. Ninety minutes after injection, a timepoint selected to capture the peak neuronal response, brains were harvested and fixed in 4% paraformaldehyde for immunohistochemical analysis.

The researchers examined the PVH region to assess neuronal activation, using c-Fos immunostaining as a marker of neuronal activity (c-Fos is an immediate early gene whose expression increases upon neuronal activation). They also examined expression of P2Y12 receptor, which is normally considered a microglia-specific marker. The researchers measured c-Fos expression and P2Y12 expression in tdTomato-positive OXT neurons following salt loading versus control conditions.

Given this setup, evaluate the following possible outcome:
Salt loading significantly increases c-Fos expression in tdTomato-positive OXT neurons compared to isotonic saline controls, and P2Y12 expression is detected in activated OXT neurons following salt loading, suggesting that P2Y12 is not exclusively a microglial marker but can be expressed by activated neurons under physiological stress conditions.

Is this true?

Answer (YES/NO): NO